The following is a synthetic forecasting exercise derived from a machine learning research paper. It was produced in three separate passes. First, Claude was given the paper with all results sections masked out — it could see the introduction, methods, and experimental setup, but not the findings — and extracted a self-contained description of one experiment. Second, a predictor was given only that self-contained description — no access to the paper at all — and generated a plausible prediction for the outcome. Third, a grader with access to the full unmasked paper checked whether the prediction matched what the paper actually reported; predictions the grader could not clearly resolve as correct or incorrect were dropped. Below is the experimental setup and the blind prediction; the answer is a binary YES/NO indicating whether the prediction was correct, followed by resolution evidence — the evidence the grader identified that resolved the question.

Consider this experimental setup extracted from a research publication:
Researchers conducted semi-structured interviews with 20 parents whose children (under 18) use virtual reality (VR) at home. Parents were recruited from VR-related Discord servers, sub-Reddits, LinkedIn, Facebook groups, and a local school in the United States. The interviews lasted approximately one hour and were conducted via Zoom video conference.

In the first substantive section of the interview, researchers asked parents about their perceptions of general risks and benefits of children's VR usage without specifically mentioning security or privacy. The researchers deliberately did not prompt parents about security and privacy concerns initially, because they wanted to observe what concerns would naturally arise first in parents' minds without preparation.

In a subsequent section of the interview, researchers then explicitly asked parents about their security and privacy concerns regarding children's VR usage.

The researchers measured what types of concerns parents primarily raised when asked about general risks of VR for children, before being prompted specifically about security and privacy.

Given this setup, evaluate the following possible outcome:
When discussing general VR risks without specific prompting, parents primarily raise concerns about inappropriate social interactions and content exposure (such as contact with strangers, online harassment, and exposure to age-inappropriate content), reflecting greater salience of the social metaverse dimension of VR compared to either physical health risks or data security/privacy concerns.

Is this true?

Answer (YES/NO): NO